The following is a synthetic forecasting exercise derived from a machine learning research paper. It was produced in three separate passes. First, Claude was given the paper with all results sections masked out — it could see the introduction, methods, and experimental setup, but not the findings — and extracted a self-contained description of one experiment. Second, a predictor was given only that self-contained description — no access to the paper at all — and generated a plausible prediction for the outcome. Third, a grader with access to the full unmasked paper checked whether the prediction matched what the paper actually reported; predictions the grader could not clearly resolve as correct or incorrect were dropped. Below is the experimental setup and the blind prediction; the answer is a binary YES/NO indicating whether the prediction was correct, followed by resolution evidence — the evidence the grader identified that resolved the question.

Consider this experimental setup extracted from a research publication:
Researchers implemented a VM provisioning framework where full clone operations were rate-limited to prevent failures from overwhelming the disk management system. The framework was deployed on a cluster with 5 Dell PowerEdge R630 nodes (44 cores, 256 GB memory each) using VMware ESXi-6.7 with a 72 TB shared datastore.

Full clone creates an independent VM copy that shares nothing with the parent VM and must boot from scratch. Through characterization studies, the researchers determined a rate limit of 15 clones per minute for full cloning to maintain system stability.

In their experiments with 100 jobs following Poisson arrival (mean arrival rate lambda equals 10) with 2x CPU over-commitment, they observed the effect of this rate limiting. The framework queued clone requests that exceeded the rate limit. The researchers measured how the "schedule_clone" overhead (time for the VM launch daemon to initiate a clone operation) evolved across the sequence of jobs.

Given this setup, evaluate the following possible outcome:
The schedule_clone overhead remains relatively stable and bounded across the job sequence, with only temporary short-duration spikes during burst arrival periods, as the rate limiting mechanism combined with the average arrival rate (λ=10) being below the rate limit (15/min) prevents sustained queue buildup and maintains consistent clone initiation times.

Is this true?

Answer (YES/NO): NO